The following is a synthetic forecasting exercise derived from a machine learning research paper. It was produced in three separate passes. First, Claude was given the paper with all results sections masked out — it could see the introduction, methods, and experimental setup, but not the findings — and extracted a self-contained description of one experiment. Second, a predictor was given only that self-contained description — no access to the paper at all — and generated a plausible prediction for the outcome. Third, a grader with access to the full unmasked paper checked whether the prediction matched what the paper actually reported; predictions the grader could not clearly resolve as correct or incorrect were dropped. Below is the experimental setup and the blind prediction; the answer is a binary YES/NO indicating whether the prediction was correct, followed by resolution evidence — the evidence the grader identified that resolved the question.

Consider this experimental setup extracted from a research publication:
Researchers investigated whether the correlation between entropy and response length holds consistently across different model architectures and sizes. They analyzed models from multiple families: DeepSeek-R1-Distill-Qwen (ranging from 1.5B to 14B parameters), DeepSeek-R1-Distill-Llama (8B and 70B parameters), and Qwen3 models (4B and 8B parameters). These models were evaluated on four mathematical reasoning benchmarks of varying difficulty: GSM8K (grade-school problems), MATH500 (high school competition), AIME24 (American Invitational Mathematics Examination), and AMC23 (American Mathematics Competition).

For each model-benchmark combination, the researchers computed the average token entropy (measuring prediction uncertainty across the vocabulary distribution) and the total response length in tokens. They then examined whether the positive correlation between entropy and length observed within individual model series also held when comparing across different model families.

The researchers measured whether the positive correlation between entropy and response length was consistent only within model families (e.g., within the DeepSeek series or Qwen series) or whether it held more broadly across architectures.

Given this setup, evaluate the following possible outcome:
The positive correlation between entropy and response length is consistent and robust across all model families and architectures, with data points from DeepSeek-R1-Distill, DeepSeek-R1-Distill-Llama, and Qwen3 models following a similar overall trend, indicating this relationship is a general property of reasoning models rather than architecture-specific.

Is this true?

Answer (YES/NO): YES